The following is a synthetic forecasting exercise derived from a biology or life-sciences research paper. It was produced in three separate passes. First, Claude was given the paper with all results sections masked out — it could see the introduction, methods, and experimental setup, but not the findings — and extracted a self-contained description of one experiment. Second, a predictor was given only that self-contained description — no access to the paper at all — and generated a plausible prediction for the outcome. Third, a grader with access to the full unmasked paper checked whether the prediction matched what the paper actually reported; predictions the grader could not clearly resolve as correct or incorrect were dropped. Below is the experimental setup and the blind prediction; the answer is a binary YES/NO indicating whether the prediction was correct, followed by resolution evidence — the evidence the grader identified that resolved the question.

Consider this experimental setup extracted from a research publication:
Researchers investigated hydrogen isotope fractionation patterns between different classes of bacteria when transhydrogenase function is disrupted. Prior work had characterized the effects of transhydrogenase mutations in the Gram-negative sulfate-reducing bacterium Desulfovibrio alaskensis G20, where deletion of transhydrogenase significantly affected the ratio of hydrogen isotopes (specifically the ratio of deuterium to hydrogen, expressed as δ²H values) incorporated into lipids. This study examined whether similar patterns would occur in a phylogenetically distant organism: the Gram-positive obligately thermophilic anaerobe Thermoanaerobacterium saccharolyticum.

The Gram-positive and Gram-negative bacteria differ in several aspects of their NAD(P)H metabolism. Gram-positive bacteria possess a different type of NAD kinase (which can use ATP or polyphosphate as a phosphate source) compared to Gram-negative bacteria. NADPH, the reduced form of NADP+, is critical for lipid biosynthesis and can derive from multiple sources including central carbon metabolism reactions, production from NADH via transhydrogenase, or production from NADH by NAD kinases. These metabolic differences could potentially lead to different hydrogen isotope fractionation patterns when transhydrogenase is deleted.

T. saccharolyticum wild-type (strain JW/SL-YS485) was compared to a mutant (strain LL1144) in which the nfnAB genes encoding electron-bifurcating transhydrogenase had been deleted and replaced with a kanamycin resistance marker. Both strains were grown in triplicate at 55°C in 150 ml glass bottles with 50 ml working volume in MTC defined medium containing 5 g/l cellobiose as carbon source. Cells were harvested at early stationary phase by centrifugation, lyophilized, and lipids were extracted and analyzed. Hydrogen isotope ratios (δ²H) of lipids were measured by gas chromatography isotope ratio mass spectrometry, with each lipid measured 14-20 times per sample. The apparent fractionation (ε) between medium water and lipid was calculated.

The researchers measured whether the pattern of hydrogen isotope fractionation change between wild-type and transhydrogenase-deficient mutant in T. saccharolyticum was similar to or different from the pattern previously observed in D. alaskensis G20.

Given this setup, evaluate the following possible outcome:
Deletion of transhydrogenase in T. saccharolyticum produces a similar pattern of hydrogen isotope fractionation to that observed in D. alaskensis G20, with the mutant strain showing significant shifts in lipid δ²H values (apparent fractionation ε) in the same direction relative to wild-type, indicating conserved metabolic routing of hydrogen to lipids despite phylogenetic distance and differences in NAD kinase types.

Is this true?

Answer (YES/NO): YES